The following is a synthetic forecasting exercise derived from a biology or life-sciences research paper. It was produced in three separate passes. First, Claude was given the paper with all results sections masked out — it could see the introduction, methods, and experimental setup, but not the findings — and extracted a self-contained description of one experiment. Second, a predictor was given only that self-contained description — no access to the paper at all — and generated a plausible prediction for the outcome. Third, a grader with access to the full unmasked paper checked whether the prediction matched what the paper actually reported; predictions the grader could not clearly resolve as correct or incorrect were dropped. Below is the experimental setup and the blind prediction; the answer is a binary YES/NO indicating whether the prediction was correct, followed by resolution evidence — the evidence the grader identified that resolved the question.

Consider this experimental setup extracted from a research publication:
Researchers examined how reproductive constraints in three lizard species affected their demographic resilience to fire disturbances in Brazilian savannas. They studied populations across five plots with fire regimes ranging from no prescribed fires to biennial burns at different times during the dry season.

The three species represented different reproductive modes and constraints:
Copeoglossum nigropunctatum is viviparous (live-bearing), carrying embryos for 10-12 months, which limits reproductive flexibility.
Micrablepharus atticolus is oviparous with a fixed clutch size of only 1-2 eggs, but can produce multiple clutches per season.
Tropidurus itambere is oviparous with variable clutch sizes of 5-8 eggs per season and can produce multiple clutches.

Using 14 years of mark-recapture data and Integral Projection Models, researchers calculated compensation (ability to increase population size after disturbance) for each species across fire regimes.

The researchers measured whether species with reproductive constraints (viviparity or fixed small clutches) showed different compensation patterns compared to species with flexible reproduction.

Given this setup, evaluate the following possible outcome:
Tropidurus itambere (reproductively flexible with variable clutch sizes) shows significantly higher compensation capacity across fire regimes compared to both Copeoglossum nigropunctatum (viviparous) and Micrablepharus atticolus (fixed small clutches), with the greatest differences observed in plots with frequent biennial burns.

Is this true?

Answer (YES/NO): NO